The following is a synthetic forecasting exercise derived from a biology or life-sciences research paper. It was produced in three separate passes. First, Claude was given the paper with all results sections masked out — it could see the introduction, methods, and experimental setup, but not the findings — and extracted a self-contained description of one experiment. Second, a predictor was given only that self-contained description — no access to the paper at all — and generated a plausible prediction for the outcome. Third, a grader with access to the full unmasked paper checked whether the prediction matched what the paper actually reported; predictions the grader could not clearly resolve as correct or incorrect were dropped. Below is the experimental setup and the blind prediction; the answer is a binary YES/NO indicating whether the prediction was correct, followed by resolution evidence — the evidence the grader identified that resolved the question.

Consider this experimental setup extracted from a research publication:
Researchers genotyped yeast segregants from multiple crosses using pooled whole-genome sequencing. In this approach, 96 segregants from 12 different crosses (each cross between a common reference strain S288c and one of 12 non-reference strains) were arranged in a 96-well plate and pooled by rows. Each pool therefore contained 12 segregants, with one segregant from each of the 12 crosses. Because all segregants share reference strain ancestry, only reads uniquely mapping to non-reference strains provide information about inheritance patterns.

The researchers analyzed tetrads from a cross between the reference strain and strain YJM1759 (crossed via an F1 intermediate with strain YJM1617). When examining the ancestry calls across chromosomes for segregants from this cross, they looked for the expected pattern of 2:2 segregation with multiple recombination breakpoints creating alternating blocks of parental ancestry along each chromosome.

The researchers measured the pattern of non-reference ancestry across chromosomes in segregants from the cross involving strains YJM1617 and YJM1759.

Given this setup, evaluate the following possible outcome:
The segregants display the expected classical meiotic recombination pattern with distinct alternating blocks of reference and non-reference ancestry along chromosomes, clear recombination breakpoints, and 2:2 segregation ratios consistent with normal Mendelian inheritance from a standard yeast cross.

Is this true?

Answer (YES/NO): NO